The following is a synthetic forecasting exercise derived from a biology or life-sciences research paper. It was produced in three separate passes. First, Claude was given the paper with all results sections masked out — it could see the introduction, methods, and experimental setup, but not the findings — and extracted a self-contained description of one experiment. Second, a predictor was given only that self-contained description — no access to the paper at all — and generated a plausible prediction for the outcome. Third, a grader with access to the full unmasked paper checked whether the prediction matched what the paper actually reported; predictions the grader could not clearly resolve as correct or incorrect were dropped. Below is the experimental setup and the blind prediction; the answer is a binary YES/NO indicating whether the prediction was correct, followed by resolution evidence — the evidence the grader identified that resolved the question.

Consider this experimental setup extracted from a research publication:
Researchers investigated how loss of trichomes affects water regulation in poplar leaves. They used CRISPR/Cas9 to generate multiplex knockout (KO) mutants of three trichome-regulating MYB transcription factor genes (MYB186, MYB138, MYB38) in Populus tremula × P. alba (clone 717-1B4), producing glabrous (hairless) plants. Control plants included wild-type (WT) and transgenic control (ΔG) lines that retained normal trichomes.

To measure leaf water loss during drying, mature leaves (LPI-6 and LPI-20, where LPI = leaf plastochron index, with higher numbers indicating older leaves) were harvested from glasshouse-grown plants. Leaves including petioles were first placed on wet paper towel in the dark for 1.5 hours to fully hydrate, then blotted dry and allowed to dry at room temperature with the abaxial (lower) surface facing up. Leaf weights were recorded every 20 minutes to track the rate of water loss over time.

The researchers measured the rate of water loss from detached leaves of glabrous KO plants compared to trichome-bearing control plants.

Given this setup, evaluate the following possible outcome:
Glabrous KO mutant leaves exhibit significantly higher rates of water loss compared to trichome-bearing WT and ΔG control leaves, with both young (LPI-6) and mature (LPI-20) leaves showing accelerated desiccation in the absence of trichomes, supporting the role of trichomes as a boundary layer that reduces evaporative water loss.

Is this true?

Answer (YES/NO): NO